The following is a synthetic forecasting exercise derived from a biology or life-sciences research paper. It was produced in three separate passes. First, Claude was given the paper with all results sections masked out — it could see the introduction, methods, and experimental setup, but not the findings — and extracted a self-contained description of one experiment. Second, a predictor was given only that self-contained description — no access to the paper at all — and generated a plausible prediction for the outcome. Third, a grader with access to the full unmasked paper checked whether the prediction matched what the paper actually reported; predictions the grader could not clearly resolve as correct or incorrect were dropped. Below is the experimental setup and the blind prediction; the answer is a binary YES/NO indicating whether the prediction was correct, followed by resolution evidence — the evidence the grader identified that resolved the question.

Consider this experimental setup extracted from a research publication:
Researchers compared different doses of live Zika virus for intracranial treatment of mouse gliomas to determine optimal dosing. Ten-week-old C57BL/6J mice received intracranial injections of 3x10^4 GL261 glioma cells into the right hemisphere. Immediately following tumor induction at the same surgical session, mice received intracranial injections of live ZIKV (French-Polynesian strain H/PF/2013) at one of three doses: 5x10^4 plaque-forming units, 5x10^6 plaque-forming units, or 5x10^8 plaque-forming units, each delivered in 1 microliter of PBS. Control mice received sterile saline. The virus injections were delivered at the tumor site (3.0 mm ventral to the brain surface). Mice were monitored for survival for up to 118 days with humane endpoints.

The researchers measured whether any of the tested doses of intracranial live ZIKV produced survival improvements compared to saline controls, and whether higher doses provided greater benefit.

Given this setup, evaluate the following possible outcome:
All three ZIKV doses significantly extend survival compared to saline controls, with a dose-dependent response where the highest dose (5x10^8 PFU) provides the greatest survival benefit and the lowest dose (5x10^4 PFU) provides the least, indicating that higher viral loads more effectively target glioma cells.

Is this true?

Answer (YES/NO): NO